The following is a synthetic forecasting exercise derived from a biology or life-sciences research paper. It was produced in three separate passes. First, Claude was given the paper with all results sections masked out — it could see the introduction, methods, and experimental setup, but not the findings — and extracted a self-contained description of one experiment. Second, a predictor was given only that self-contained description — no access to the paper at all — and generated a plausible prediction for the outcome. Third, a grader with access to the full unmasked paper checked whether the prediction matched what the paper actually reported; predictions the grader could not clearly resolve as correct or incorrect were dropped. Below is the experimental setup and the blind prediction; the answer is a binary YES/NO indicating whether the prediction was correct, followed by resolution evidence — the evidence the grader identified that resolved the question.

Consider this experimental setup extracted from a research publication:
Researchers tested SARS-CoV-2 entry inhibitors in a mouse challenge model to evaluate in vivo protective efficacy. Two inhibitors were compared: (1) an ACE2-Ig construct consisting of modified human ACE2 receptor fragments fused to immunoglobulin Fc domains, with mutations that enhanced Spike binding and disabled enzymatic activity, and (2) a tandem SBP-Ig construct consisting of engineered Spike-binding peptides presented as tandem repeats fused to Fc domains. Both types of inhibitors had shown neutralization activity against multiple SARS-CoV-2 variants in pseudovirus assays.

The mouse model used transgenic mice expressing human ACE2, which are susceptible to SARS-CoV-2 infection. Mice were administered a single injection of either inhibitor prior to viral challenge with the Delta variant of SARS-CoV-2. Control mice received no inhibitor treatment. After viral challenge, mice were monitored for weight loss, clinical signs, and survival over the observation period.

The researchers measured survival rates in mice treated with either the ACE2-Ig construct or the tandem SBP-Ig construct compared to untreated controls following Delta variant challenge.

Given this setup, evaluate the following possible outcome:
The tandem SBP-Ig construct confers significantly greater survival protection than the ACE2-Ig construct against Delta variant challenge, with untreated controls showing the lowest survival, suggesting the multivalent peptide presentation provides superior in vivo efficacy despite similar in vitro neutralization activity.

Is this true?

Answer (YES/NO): YES